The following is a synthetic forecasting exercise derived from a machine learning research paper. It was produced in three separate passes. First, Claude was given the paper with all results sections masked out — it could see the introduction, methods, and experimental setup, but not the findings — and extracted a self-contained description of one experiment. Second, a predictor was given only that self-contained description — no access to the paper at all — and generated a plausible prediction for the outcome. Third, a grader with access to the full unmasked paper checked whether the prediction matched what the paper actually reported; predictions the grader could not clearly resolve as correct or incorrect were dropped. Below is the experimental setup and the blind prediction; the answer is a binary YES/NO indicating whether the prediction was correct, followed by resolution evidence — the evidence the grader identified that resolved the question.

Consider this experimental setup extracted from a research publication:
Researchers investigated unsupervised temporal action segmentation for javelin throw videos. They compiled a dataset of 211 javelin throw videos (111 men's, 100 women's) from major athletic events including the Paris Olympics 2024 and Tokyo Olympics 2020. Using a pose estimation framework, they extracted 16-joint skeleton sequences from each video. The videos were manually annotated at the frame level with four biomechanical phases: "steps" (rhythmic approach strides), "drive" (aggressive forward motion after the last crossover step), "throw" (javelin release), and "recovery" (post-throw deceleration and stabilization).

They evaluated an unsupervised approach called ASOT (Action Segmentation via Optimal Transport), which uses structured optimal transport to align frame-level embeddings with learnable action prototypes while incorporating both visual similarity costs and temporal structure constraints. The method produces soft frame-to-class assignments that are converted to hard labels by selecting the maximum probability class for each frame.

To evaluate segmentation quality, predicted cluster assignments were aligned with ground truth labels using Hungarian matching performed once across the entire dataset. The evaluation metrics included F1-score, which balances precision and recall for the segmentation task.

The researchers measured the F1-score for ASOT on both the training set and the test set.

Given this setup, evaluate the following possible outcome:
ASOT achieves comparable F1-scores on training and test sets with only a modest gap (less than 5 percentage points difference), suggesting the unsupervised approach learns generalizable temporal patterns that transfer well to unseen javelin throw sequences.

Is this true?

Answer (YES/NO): NO